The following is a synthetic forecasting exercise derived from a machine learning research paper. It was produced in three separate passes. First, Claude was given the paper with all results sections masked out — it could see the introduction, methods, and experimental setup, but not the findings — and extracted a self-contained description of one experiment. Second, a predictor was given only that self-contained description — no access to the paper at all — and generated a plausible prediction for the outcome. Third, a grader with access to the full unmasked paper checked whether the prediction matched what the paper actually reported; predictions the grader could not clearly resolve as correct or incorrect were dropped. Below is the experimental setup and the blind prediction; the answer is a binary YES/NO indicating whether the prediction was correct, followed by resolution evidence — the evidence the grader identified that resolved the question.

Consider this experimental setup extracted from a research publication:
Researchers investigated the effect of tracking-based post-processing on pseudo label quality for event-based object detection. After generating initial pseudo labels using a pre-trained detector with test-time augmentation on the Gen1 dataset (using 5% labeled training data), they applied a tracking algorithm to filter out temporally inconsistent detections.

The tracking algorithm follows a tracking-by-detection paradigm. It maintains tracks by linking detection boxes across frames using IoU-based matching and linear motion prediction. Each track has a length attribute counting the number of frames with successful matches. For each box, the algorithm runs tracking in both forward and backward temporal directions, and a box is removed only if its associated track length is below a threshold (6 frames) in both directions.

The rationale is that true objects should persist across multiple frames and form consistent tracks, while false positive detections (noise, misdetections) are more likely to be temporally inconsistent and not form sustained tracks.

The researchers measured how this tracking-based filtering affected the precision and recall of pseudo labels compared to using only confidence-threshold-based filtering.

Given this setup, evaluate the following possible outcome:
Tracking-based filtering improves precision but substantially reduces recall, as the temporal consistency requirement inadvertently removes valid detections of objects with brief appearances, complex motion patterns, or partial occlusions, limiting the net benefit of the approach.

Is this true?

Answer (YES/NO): NO